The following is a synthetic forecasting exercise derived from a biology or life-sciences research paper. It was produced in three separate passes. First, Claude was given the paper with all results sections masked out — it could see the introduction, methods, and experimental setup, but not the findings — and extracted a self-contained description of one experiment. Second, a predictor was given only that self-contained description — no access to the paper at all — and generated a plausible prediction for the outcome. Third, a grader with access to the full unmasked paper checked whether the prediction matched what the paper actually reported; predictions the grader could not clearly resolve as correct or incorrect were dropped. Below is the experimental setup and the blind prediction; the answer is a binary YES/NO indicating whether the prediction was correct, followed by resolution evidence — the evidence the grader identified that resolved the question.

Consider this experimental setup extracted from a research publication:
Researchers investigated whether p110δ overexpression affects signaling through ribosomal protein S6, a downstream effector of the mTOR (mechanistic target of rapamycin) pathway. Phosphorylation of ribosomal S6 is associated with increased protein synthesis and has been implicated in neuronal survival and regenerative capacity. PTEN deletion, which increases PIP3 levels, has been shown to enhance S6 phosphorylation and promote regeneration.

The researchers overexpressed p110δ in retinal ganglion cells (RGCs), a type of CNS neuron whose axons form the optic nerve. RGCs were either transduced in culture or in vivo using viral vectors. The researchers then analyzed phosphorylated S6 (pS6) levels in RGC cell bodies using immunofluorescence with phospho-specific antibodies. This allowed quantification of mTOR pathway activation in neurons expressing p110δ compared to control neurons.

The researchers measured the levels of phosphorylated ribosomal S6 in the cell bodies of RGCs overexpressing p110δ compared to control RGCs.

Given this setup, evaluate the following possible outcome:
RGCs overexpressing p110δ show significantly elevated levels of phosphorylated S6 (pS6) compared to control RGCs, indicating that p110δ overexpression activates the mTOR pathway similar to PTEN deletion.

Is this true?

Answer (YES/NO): YES